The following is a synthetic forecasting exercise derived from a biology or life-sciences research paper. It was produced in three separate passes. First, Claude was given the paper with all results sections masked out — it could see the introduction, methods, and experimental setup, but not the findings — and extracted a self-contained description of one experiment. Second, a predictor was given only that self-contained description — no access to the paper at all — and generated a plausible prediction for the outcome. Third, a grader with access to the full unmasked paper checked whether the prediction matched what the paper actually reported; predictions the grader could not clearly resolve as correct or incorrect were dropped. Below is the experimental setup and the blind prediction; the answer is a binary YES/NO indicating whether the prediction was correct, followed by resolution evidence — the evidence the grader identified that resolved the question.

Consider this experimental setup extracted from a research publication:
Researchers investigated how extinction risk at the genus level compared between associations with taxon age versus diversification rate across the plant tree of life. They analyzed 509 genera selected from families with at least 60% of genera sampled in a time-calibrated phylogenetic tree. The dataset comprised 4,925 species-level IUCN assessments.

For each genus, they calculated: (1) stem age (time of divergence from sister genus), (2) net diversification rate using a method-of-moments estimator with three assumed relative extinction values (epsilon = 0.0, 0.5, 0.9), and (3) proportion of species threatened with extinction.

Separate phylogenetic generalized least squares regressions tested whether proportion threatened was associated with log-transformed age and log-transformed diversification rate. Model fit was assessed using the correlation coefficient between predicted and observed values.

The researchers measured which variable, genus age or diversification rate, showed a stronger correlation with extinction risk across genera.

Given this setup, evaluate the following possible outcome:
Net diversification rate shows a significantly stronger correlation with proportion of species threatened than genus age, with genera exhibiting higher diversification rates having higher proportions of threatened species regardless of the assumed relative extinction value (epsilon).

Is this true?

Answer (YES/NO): NO